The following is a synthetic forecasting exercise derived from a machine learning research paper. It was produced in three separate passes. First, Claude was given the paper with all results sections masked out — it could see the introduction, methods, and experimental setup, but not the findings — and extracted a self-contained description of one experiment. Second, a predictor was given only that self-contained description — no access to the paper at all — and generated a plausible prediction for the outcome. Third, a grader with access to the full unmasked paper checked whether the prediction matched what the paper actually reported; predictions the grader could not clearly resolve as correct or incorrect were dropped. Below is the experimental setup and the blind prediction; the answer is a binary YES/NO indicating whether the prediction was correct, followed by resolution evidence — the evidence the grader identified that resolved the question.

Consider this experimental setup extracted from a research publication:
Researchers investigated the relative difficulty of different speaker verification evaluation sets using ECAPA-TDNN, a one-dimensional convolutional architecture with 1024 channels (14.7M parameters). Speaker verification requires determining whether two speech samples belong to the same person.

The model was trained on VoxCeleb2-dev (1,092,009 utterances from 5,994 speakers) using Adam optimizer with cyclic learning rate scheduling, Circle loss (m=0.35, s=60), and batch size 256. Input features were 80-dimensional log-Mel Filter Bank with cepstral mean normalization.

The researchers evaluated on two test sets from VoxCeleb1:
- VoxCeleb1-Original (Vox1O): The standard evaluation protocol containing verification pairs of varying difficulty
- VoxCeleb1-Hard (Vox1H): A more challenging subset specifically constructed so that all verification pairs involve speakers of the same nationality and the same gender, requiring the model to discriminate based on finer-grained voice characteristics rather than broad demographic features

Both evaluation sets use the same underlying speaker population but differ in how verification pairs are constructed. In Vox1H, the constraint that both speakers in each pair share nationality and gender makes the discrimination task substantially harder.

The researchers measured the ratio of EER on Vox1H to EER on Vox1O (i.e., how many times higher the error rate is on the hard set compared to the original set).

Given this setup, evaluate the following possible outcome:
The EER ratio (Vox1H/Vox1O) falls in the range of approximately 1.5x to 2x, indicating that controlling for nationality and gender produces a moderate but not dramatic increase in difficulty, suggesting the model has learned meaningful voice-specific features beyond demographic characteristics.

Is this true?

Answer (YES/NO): NO